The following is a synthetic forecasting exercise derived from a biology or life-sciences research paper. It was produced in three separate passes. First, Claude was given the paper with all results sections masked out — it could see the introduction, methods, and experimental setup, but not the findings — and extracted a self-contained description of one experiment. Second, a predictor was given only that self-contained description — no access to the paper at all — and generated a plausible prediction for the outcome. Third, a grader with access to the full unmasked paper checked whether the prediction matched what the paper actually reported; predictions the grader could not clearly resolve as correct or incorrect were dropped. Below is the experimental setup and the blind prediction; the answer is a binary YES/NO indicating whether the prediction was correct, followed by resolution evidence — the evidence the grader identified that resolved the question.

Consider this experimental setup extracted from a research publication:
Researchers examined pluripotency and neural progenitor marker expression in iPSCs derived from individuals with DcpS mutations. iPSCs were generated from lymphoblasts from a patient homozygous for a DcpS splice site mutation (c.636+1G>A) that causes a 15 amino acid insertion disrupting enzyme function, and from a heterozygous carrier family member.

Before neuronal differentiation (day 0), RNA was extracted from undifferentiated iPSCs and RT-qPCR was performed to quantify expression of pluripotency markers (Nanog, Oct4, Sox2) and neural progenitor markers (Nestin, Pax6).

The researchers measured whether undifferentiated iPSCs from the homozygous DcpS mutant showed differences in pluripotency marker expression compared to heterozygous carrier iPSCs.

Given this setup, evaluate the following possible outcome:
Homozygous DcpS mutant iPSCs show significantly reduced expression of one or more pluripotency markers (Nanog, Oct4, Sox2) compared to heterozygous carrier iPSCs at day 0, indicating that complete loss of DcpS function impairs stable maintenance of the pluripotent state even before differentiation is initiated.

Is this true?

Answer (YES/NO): NO